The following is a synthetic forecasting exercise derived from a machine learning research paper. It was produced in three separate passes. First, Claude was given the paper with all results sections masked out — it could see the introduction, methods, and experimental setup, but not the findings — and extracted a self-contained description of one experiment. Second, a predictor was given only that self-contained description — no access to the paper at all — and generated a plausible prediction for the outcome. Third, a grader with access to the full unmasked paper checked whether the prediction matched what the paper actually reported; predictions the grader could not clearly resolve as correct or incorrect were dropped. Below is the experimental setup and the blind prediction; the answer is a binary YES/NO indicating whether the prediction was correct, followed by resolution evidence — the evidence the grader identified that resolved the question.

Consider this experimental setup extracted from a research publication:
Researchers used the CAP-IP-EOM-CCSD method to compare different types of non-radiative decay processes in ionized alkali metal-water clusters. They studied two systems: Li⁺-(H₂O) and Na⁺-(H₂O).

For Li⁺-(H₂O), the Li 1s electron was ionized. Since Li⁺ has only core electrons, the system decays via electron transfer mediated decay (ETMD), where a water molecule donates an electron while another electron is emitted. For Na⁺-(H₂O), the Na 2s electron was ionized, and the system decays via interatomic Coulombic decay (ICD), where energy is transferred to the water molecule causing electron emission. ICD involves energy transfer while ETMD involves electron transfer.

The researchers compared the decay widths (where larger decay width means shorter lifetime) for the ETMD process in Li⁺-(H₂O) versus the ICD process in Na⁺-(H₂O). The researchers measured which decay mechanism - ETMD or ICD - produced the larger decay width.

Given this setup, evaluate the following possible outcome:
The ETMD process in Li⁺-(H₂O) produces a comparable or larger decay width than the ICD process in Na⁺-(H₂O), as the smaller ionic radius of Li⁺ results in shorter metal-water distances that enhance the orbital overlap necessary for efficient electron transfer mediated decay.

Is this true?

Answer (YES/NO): NO